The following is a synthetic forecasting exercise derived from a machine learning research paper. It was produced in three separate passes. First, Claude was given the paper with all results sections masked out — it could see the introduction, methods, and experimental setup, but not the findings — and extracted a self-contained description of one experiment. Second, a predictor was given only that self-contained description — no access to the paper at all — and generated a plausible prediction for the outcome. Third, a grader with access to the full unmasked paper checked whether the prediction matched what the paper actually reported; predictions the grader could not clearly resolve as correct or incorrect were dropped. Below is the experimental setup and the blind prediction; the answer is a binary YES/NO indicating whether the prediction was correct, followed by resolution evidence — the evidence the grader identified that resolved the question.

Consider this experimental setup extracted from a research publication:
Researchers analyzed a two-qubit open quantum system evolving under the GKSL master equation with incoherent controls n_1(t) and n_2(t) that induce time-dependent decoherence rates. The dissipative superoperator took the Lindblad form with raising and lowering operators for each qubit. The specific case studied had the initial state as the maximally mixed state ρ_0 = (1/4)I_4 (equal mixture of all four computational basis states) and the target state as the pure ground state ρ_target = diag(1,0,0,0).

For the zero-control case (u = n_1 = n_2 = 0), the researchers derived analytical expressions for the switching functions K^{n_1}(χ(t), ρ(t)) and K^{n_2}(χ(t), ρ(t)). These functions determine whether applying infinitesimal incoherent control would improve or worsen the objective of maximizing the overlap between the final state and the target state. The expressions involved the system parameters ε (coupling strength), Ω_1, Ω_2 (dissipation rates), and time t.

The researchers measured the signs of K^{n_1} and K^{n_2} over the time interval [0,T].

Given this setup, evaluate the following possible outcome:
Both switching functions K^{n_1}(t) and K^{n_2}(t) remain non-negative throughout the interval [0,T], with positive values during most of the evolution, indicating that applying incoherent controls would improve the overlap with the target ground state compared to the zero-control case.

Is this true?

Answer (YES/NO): NO